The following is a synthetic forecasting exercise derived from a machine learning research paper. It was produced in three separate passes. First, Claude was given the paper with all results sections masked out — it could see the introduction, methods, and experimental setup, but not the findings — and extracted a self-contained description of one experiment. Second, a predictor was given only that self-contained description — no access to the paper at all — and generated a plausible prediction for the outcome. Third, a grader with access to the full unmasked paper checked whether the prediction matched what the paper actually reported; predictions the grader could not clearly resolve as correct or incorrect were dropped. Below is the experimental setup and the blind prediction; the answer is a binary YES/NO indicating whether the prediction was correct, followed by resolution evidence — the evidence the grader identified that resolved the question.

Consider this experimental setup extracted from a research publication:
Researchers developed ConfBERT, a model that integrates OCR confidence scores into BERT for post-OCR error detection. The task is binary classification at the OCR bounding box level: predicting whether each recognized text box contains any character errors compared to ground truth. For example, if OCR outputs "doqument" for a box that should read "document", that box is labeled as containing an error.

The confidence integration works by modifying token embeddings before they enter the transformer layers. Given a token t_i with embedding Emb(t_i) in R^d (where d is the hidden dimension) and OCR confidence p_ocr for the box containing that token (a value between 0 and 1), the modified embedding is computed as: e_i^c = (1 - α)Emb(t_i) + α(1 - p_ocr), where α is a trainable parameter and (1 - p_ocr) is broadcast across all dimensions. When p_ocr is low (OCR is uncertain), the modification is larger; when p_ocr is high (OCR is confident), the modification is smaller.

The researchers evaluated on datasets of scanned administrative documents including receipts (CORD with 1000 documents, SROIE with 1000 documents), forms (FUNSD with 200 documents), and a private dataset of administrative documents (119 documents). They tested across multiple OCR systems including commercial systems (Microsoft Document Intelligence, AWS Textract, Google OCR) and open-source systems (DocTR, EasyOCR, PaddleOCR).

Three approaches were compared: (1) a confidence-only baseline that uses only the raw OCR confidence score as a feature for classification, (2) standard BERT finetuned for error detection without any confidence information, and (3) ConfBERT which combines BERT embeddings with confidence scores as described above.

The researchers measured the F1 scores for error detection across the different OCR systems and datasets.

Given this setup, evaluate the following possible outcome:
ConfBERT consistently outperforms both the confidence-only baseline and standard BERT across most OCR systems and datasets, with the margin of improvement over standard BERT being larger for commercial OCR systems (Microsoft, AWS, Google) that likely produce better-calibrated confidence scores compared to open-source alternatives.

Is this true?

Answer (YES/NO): NO